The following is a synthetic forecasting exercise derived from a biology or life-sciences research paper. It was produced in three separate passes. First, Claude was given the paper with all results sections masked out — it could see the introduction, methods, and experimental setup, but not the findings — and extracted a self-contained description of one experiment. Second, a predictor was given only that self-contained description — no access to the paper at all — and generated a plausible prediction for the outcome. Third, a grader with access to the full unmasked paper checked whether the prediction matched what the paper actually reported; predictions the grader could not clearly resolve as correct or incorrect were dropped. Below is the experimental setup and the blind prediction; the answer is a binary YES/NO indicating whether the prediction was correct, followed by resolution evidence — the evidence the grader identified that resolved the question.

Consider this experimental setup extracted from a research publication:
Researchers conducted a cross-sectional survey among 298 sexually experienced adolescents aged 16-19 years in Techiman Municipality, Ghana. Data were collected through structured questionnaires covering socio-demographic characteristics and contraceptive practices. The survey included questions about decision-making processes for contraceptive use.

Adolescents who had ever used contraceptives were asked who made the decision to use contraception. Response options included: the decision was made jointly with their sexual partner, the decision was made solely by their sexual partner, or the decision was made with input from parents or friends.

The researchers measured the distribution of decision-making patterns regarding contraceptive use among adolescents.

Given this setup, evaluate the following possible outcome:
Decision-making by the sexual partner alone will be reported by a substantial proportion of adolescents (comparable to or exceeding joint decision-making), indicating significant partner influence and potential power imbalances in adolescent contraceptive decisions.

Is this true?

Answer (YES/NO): NO